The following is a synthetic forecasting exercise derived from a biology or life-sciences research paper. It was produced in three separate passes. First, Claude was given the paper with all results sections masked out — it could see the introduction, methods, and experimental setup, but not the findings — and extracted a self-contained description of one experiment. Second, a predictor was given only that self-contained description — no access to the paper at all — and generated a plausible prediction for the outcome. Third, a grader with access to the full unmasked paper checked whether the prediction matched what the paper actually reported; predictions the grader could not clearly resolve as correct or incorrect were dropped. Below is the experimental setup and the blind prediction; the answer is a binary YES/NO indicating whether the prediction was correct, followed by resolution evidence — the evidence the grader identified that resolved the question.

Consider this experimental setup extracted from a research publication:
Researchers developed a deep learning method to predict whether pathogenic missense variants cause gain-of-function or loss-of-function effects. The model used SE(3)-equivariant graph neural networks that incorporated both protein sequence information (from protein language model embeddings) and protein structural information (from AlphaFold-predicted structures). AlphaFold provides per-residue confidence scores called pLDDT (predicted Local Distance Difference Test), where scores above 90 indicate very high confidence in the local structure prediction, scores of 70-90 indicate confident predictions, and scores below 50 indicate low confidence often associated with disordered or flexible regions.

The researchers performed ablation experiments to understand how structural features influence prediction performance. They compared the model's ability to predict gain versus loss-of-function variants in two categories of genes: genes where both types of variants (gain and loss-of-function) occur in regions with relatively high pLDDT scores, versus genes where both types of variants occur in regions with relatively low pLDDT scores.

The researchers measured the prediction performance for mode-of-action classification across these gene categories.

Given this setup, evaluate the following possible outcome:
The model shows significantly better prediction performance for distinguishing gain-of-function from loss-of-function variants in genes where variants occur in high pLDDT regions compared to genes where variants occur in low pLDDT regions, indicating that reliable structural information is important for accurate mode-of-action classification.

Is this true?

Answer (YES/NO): YES